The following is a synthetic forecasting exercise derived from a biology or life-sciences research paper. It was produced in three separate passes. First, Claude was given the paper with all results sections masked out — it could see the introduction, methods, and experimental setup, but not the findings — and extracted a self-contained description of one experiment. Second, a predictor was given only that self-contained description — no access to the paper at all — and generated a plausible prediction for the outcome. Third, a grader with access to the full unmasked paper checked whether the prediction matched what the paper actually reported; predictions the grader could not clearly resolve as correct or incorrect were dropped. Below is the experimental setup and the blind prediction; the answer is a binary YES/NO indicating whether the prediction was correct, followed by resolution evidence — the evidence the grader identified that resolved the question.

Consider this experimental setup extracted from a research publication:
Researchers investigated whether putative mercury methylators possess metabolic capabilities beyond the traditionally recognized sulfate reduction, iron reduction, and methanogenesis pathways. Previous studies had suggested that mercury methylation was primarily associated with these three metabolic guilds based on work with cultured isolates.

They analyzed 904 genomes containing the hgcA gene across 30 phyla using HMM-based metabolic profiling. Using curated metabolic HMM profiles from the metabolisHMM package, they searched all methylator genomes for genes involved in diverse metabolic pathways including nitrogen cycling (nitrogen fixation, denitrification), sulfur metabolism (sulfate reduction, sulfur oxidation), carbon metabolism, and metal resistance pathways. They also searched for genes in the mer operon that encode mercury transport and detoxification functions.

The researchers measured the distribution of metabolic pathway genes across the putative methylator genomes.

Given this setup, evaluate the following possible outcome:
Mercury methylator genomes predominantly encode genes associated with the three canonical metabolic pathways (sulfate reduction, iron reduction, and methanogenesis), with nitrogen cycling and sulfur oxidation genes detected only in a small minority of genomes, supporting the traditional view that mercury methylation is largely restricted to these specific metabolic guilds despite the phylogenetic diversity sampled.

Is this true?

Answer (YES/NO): NO